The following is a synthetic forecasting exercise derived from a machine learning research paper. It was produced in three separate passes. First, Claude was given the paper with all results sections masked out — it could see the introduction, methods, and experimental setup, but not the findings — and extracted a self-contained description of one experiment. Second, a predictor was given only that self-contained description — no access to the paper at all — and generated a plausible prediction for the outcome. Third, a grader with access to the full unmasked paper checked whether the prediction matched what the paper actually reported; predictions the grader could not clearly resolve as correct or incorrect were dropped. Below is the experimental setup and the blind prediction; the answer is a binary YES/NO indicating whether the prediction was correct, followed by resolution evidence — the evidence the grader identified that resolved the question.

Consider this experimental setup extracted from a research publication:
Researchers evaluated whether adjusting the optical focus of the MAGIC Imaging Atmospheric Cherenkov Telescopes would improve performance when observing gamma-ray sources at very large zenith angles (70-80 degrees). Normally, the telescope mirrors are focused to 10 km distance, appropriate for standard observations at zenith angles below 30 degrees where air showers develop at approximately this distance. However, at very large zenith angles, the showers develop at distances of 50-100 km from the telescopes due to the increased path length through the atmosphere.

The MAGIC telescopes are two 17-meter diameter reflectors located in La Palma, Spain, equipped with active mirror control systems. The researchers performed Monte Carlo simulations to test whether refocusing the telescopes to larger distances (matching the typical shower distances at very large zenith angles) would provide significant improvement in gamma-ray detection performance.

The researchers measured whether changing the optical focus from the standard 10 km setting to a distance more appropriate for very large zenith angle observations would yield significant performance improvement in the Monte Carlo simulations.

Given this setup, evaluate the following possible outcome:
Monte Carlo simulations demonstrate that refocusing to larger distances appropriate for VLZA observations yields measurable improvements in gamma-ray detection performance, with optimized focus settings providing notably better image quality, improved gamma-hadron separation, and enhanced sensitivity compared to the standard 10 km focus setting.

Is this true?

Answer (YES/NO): NO